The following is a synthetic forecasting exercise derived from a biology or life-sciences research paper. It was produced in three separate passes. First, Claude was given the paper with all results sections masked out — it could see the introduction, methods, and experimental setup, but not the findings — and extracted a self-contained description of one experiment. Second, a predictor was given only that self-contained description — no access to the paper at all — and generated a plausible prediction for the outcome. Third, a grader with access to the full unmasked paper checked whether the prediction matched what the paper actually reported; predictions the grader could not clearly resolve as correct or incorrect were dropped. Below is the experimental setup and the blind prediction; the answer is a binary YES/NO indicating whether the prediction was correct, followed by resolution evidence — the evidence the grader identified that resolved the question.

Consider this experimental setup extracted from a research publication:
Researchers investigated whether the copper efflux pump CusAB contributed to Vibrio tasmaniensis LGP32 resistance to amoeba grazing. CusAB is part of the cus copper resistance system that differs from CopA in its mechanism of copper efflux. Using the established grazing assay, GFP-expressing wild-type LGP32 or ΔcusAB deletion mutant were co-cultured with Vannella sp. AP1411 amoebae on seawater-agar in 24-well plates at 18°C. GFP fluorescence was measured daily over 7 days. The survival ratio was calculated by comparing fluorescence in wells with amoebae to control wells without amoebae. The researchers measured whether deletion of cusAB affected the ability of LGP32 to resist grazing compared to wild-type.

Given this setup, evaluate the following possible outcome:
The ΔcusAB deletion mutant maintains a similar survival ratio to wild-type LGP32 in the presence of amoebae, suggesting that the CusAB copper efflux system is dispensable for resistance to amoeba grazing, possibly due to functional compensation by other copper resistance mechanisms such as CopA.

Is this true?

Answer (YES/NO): YES